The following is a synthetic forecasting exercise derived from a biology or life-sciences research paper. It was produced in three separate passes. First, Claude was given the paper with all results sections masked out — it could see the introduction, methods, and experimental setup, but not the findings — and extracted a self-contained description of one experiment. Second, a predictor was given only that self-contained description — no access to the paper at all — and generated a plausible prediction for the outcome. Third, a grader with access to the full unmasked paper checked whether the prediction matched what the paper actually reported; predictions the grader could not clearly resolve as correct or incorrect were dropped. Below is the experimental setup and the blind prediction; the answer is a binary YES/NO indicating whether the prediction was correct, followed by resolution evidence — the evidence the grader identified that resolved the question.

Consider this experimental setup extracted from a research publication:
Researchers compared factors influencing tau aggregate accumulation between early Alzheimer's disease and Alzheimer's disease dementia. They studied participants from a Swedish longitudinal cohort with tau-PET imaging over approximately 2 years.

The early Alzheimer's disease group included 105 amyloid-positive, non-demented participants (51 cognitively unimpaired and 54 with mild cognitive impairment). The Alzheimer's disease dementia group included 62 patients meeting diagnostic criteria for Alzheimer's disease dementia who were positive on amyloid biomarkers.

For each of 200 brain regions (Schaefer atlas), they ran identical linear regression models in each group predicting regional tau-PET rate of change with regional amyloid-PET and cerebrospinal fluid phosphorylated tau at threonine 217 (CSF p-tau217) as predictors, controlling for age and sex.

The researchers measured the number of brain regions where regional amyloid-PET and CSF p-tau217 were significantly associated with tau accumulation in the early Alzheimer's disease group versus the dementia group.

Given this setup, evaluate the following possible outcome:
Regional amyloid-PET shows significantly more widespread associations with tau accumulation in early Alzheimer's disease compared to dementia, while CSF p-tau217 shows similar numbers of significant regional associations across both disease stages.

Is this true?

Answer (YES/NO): NO